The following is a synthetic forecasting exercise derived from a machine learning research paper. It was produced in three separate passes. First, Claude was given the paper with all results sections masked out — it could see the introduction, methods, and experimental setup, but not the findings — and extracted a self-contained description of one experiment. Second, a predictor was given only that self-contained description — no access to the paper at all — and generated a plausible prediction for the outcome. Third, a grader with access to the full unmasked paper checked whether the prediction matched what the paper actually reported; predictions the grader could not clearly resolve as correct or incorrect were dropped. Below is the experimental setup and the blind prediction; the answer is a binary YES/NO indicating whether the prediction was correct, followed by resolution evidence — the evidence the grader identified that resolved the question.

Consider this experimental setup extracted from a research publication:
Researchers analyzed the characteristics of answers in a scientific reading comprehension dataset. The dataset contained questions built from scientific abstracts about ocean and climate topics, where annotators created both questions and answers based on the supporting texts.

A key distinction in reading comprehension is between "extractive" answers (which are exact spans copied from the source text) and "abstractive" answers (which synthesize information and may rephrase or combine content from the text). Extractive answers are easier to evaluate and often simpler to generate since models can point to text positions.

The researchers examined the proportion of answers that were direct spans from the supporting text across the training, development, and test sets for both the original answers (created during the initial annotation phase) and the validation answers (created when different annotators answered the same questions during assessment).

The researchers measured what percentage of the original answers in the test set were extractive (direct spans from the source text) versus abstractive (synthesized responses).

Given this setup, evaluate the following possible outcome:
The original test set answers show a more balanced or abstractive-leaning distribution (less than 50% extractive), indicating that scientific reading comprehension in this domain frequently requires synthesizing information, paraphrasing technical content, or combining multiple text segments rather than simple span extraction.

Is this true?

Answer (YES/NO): YES